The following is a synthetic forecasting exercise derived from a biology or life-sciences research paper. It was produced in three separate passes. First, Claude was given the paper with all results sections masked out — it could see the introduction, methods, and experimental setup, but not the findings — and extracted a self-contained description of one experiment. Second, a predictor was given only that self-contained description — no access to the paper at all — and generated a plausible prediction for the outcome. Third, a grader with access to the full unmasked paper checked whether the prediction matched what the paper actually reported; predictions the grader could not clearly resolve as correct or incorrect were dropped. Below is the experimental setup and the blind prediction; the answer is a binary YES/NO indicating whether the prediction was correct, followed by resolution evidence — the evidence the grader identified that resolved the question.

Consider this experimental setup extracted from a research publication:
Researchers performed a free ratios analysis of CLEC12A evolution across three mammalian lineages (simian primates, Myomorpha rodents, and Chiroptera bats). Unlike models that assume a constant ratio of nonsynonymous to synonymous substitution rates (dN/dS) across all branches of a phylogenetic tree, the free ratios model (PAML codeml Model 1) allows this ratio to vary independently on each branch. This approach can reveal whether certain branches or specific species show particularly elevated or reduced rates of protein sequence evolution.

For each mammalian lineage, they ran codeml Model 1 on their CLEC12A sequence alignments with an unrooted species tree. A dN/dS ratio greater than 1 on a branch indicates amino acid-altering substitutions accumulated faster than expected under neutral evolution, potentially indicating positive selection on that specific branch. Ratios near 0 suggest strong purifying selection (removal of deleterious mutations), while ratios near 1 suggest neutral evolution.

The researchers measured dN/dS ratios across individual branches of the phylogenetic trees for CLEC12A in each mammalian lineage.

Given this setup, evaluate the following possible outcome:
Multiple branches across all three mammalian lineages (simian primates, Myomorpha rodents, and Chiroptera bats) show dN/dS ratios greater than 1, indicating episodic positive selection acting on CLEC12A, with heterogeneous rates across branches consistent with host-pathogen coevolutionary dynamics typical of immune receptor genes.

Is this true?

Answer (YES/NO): YES